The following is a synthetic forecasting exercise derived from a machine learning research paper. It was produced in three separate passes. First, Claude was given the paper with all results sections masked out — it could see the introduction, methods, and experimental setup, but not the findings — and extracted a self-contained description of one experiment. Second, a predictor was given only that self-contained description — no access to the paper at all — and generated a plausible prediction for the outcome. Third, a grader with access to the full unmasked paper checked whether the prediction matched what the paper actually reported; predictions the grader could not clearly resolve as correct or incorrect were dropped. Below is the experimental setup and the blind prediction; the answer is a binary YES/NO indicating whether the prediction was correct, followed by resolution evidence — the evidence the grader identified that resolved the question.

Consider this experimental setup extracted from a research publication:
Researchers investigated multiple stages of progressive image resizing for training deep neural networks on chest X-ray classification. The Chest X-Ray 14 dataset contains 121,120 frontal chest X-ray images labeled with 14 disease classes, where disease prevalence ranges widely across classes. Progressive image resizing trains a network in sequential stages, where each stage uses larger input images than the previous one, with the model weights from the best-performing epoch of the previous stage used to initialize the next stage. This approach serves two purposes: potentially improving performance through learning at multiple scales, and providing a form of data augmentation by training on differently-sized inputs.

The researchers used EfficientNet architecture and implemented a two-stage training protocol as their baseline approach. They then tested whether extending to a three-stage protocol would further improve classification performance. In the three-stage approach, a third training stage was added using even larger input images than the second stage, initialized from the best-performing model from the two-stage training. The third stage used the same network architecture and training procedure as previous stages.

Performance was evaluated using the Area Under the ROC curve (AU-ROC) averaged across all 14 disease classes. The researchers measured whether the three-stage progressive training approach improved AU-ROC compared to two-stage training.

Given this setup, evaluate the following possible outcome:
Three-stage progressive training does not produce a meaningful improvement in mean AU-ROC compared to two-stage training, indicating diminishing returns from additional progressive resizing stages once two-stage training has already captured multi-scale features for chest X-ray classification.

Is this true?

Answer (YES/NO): YES